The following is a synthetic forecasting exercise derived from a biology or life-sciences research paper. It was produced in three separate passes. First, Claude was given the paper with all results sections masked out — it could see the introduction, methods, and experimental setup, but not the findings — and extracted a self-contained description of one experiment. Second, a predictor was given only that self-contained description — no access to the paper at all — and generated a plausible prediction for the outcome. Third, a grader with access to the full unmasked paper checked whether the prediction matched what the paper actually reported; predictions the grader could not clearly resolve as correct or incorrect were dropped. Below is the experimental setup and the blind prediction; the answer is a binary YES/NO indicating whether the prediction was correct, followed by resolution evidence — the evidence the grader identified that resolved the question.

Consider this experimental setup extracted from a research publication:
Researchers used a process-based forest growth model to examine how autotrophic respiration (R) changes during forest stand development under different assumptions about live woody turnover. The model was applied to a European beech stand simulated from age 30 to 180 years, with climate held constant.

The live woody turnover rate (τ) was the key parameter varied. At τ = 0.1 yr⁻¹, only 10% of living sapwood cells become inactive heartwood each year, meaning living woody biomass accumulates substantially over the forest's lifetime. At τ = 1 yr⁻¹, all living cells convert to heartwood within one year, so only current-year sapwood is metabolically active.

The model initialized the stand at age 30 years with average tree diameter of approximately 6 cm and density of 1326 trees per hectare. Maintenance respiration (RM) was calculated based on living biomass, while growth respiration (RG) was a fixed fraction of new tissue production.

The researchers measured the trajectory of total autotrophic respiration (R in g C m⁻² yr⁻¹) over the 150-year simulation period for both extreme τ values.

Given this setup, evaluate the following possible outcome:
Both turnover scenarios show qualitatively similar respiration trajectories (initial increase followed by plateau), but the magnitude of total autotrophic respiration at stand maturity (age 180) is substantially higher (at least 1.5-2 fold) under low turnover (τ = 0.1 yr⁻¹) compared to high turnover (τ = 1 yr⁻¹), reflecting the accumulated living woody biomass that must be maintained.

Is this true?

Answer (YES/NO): NO